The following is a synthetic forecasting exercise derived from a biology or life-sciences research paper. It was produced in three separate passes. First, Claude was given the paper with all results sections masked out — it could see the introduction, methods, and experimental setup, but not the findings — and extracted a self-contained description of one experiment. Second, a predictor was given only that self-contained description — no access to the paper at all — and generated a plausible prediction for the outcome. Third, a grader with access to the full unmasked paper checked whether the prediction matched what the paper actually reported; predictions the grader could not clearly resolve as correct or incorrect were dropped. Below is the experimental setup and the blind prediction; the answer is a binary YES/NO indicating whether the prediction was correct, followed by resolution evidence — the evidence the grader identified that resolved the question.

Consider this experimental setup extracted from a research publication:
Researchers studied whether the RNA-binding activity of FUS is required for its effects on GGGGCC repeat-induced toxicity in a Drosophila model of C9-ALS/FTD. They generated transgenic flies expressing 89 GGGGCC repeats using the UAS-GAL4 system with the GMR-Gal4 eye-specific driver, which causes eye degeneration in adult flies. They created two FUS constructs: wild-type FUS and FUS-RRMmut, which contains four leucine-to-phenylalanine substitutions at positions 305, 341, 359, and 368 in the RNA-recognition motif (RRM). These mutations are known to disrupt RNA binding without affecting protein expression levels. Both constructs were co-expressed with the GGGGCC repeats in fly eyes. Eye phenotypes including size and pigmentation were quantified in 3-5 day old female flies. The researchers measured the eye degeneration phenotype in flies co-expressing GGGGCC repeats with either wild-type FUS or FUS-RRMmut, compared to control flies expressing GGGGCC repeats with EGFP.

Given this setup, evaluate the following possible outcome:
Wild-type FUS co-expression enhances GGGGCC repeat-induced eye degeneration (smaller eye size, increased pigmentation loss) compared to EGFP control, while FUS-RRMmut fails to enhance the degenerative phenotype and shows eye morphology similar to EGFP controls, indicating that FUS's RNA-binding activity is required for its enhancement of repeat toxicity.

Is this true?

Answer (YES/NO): NO